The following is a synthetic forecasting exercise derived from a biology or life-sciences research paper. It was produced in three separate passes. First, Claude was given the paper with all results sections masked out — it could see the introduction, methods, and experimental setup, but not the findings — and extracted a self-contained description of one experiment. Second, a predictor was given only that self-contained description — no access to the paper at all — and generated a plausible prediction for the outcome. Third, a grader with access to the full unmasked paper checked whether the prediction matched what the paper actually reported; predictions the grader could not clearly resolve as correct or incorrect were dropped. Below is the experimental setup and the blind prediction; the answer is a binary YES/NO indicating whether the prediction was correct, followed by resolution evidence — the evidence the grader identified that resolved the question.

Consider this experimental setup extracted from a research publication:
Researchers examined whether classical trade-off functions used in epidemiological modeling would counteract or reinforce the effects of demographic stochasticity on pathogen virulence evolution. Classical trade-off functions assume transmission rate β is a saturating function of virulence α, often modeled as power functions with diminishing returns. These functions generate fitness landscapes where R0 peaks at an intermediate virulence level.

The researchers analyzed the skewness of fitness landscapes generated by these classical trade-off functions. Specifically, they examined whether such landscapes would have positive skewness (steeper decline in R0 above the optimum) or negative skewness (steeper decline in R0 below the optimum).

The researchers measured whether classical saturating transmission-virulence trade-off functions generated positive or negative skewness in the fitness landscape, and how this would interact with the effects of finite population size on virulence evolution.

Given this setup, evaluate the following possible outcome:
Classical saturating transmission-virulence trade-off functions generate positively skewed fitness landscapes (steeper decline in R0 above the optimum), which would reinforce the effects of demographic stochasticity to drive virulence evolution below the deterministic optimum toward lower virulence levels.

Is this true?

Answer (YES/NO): NO